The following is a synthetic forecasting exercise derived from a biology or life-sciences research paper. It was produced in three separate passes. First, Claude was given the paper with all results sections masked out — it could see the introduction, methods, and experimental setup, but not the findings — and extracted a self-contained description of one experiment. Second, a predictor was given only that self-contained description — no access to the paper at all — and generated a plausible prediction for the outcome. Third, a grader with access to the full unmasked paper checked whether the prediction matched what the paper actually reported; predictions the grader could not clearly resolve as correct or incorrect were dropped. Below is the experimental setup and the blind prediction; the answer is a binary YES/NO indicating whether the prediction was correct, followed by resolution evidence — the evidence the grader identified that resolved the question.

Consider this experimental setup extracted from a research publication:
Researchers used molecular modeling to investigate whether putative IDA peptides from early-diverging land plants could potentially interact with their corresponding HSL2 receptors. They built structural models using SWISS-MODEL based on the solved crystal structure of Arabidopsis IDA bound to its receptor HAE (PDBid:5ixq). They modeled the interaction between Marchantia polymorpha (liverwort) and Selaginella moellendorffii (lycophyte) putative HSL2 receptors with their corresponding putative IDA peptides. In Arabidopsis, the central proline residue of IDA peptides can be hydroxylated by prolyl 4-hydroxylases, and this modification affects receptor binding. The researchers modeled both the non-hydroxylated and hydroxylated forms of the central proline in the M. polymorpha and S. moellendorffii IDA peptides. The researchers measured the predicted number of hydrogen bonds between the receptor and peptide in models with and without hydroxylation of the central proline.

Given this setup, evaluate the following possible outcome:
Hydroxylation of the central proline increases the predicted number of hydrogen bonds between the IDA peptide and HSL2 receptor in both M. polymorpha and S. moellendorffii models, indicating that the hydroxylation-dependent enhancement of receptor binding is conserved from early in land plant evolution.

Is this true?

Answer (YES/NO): YES